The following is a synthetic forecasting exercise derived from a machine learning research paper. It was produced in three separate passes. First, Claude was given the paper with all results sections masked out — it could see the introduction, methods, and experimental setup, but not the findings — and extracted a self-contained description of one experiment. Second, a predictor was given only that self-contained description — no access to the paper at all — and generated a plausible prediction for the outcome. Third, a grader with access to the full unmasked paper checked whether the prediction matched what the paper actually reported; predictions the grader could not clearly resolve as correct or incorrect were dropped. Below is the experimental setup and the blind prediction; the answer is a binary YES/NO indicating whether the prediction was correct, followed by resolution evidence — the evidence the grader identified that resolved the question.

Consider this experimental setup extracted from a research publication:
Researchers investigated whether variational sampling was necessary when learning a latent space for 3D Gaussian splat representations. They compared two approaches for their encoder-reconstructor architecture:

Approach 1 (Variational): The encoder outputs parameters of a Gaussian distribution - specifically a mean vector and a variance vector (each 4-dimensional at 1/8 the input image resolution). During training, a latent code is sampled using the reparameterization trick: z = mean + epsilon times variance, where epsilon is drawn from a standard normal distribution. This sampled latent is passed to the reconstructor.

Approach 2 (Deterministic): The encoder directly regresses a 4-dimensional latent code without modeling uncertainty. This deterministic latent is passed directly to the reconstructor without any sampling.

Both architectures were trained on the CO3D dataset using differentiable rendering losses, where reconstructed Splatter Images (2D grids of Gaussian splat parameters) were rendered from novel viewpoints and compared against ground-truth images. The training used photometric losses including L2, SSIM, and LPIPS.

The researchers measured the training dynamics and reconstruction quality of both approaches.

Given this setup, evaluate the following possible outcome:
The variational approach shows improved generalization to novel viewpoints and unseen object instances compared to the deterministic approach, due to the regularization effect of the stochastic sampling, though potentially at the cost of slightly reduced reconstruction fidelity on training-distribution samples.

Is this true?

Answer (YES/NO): NO